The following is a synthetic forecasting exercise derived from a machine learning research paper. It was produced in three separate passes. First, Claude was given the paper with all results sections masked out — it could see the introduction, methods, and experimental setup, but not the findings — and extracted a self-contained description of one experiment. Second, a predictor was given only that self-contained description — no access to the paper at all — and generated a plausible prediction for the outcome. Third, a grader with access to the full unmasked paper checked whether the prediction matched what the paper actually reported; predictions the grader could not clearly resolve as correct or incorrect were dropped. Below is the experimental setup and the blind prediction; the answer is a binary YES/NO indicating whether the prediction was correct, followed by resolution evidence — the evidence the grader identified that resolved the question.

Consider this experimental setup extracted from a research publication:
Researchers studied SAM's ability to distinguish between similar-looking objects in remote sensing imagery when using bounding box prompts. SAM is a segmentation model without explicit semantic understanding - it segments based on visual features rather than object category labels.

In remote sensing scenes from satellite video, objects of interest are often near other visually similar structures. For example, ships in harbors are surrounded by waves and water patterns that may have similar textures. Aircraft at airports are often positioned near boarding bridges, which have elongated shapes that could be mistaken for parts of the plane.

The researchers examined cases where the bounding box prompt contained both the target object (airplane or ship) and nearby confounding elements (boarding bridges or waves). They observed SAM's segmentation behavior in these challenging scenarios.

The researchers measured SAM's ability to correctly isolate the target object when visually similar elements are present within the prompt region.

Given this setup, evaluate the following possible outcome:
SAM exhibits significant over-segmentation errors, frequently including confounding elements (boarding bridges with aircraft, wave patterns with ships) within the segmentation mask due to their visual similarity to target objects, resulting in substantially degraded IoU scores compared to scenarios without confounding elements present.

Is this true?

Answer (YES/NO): YES